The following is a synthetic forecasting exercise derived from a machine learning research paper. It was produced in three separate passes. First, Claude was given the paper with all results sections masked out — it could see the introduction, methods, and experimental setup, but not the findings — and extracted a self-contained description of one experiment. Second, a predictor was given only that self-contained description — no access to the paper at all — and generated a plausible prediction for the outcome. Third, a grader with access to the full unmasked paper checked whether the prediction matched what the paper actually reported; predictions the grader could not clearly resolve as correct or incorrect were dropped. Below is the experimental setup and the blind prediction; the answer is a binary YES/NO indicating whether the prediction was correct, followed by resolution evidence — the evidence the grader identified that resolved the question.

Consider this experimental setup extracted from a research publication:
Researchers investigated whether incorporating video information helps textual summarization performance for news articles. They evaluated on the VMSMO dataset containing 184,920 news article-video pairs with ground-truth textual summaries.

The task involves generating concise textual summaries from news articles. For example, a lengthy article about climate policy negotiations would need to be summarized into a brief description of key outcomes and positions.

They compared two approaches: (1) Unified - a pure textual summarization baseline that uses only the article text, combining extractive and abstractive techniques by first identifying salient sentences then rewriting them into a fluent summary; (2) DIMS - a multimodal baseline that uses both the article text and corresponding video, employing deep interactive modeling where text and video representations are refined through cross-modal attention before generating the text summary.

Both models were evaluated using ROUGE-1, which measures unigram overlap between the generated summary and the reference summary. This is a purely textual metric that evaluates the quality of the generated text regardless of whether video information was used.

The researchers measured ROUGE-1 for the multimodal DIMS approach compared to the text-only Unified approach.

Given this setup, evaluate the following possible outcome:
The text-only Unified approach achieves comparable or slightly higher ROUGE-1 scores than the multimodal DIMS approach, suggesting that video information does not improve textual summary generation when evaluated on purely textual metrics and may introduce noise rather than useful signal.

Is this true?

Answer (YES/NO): NO